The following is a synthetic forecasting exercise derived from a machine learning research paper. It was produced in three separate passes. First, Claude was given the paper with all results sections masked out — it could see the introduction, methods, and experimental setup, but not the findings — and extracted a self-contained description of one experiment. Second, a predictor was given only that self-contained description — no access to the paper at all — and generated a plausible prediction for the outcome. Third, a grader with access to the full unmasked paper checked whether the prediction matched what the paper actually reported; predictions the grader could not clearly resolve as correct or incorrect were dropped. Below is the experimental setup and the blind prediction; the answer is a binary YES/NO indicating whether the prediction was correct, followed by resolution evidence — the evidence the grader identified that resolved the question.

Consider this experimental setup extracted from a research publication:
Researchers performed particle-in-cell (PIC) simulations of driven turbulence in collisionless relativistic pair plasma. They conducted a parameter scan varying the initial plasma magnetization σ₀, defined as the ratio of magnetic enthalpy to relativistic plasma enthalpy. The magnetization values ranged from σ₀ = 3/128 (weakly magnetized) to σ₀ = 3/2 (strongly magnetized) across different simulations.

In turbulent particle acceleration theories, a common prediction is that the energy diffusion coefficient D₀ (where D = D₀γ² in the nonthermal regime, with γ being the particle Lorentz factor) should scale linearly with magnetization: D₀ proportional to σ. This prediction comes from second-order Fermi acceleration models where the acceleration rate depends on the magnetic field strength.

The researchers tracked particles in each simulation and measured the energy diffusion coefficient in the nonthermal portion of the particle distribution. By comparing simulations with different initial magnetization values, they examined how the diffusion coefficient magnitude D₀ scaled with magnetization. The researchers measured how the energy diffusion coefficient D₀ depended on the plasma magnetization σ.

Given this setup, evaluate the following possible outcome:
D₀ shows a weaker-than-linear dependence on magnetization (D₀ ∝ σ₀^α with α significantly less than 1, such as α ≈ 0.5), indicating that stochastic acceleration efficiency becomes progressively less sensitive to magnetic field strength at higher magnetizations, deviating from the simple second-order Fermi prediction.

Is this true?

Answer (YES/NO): NO